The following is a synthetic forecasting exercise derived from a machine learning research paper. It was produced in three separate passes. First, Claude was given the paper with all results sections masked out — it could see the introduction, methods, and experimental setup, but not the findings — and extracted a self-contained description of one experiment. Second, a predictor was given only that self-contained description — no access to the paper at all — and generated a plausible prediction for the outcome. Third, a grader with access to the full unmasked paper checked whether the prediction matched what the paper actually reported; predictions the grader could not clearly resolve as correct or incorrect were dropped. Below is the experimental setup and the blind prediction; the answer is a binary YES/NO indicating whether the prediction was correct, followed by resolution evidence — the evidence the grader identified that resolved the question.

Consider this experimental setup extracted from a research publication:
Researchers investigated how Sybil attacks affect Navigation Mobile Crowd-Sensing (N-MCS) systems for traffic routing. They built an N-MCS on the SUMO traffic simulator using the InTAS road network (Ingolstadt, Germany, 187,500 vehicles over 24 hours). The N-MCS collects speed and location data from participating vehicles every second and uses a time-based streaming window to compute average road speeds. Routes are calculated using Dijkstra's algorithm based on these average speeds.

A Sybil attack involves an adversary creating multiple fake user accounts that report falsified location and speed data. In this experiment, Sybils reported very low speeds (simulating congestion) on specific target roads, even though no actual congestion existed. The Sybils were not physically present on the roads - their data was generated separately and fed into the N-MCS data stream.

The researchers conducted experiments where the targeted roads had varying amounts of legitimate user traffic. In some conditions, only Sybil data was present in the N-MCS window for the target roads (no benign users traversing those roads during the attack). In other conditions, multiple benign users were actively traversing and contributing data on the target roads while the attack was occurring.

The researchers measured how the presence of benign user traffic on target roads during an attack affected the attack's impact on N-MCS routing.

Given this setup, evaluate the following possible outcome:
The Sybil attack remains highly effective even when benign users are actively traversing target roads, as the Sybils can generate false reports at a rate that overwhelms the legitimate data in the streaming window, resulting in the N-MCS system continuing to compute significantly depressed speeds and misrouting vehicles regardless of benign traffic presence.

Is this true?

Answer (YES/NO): NO